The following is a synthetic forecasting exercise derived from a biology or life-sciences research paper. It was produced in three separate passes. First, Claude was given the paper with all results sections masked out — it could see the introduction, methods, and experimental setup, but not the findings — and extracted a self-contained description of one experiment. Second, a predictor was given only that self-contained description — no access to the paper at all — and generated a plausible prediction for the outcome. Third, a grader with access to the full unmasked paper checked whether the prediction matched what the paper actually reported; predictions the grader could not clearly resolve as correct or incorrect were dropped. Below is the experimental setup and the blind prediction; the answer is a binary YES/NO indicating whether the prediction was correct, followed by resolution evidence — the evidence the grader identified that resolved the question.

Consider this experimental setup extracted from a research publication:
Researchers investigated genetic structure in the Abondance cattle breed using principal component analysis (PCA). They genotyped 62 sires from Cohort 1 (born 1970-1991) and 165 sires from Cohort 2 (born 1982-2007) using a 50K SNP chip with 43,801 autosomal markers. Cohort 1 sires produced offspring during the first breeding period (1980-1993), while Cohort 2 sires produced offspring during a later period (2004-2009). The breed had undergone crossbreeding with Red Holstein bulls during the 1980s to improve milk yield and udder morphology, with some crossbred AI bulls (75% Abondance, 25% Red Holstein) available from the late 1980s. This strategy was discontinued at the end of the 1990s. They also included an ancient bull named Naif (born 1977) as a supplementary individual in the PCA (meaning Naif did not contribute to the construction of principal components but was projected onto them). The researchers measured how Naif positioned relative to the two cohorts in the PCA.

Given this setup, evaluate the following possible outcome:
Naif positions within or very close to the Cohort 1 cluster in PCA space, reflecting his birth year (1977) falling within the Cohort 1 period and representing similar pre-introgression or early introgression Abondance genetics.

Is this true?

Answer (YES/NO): YES